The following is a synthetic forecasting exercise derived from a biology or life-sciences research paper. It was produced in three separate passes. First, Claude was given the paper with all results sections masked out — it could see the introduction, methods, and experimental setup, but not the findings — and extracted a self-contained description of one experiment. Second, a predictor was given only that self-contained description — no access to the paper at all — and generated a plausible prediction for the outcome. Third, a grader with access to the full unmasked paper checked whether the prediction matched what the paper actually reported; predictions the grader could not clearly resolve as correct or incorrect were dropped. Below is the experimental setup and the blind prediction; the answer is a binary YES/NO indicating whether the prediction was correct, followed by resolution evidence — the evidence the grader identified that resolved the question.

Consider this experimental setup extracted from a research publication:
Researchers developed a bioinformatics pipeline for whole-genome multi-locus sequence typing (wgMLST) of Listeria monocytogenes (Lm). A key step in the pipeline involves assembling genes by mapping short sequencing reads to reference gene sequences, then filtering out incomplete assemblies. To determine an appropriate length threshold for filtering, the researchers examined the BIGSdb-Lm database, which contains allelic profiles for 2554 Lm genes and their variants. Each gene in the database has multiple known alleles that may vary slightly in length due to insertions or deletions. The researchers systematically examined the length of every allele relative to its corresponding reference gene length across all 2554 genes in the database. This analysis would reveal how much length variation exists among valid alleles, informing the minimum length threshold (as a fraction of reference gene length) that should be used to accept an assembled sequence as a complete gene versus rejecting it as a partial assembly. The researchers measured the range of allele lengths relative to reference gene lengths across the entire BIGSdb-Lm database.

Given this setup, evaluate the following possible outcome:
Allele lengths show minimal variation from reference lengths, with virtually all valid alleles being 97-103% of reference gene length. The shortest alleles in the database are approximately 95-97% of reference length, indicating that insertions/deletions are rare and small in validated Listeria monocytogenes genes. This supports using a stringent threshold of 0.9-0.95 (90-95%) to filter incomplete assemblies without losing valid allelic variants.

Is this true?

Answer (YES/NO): NO